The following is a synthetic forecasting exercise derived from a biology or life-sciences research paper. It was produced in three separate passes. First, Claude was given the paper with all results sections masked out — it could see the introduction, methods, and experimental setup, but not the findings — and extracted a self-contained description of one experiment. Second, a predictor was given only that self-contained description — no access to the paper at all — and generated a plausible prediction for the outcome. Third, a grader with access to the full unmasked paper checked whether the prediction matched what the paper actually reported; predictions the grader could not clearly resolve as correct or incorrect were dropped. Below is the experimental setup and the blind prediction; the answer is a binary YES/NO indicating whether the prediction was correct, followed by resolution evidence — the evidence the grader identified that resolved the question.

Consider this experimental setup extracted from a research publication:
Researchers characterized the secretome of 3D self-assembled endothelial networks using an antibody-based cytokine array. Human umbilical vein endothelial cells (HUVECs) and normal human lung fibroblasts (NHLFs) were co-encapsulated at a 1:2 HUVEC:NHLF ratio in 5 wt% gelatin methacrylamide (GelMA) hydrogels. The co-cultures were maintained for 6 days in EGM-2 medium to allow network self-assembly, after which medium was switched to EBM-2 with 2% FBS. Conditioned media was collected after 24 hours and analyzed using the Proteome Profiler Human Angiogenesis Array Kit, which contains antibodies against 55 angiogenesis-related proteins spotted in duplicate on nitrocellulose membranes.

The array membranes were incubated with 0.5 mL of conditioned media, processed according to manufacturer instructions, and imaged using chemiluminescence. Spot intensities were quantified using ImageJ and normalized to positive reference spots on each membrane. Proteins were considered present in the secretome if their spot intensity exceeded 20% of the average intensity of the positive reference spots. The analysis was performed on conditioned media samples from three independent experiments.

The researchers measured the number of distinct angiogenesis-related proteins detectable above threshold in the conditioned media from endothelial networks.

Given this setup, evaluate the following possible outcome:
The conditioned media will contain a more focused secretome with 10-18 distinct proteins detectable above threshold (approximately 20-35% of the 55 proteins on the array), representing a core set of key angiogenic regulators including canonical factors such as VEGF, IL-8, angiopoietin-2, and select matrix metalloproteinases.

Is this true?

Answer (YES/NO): NO